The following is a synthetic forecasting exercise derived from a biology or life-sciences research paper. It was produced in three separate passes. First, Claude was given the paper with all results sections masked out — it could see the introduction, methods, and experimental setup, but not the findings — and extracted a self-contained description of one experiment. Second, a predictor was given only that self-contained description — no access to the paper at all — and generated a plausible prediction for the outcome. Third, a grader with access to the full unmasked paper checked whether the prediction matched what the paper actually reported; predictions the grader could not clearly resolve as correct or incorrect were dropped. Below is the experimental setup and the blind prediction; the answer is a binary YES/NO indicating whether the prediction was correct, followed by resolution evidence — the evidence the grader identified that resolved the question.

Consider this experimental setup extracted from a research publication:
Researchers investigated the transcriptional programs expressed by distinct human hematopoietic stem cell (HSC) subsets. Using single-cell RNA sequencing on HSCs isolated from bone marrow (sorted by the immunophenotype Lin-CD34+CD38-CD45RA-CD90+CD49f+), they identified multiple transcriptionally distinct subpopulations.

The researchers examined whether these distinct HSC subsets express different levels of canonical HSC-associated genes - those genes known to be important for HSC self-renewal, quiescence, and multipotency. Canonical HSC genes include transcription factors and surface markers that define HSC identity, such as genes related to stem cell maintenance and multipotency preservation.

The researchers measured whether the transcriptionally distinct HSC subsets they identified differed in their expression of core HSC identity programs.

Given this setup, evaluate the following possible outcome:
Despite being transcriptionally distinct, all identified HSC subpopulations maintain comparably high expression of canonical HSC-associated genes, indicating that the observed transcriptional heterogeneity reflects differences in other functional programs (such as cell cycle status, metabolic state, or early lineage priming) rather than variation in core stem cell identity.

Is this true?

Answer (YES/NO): NO